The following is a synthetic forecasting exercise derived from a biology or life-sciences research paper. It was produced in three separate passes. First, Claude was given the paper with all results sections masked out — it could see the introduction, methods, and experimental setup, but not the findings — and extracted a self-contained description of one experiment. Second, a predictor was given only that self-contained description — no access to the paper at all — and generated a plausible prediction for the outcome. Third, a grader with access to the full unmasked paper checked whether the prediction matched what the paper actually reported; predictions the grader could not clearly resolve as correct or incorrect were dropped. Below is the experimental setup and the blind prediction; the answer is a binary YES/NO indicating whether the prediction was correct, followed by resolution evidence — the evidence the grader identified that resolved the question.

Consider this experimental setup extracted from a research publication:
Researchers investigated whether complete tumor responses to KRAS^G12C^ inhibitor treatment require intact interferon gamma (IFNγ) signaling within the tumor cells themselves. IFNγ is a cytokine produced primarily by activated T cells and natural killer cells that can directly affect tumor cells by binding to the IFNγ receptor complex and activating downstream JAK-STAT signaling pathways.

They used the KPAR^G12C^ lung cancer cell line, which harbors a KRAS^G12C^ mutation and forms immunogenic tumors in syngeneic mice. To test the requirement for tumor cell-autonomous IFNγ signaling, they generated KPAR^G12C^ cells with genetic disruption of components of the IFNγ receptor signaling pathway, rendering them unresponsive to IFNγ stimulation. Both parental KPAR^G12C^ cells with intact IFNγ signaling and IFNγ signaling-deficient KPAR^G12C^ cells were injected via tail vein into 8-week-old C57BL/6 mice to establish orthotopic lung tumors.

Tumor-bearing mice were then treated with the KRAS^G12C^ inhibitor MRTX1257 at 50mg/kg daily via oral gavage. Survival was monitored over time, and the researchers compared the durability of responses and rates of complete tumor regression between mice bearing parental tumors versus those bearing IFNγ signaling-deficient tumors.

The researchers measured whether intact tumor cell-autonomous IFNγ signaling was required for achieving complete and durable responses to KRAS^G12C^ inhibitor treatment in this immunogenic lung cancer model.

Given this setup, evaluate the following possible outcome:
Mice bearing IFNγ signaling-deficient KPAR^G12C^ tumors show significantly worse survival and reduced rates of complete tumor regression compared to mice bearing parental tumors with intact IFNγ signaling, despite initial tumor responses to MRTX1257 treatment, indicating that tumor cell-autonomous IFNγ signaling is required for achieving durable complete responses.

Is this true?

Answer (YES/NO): YES